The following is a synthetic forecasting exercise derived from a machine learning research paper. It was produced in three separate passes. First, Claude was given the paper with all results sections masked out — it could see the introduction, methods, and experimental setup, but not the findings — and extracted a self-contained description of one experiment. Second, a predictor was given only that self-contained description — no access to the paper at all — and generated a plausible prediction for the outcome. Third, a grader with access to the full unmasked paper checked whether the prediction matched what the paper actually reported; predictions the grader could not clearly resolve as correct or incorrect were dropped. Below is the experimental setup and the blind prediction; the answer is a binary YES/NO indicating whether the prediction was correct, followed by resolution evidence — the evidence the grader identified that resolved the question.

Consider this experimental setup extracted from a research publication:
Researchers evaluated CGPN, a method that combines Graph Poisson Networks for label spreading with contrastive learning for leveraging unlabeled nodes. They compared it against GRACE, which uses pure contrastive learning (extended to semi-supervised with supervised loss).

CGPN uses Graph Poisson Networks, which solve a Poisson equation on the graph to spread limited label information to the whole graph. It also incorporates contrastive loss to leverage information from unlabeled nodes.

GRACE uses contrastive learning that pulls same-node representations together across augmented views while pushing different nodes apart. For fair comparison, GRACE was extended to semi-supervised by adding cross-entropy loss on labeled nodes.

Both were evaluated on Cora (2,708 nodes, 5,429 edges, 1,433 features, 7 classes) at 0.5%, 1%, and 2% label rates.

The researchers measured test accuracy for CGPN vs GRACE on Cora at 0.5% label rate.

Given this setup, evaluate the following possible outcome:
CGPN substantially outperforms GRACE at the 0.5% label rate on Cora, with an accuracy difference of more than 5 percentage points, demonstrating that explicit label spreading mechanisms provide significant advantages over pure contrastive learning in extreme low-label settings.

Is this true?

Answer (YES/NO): NO